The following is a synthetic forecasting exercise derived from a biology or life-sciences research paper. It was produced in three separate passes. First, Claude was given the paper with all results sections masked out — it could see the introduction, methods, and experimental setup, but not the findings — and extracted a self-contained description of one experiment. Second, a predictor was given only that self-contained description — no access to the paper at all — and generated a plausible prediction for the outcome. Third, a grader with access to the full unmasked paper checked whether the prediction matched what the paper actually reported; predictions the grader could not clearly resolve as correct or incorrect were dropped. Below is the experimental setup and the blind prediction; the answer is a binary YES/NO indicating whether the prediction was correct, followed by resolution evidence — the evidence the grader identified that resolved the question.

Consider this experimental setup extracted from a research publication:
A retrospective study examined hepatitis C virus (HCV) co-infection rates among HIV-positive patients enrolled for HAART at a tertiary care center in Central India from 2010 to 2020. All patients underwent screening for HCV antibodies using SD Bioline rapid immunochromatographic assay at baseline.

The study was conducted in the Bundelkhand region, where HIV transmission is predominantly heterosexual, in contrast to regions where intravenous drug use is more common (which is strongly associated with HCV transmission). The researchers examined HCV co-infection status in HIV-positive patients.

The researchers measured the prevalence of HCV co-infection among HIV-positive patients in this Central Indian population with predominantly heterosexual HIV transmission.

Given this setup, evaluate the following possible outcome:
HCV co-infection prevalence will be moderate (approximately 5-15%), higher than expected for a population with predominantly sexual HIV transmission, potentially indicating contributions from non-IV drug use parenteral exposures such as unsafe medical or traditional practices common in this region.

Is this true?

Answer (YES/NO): NO